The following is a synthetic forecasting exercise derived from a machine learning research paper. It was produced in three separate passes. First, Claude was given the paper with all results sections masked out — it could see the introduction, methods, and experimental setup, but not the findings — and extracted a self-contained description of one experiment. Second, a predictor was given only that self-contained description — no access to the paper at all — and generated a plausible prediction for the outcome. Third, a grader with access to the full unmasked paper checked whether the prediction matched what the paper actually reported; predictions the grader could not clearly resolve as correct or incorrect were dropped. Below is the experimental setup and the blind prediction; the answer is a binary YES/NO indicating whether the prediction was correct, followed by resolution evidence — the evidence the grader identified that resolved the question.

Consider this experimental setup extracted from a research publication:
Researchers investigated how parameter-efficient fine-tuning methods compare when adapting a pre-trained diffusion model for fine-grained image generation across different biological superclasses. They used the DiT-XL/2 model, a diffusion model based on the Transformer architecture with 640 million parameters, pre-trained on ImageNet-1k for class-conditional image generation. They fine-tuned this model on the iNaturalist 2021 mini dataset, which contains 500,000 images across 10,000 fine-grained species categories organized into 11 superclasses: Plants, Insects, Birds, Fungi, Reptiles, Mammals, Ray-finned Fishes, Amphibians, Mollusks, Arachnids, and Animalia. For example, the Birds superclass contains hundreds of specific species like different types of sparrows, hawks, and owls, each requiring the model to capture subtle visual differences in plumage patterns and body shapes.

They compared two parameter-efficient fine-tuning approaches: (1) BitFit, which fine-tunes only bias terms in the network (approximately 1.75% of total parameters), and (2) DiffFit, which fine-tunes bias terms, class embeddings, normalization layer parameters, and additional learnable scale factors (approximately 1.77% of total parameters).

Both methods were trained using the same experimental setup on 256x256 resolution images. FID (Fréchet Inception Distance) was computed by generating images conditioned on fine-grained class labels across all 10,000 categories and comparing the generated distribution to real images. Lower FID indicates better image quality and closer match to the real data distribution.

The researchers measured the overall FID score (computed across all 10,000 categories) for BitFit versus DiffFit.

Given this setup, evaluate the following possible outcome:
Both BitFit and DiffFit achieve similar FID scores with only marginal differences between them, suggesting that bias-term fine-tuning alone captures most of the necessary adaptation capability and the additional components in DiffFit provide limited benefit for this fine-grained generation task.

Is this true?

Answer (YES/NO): YES